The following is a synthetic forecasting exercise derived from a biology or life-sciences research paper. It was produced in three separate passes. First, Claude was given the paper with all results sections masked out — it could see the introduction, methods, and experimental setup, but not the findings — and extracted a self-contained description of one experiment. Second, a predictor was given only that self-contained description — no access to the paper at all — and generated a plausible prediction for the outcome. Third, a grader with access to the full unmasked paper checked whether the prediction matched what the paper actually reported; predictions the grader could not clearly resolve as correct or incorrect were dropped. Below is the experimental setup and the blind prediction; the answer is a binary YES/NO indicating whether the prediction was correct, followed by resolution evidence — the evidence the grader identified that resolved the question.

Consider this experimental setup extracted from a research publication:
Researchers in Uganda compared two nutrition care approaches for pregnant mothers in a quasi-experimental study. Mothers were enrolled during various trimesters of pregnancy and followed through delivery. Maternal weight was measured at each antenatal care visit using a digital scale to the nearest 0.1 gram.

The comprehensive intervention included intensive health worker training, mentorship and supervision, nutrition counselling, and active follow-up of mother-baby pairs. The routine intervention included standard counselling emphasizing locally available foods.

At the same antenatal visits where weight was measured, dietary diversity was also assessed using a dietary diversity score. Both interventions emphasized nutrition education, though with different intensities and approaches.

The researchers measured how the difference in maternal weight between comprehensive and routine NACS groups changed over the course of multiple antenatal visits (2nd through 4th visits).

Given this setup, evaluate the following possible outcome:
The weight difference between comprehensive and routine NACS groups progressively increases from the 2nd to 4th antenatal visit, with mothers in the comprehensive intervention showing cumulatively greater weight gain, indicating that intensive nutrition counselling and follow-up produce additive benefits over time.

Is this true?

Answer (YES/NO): YES